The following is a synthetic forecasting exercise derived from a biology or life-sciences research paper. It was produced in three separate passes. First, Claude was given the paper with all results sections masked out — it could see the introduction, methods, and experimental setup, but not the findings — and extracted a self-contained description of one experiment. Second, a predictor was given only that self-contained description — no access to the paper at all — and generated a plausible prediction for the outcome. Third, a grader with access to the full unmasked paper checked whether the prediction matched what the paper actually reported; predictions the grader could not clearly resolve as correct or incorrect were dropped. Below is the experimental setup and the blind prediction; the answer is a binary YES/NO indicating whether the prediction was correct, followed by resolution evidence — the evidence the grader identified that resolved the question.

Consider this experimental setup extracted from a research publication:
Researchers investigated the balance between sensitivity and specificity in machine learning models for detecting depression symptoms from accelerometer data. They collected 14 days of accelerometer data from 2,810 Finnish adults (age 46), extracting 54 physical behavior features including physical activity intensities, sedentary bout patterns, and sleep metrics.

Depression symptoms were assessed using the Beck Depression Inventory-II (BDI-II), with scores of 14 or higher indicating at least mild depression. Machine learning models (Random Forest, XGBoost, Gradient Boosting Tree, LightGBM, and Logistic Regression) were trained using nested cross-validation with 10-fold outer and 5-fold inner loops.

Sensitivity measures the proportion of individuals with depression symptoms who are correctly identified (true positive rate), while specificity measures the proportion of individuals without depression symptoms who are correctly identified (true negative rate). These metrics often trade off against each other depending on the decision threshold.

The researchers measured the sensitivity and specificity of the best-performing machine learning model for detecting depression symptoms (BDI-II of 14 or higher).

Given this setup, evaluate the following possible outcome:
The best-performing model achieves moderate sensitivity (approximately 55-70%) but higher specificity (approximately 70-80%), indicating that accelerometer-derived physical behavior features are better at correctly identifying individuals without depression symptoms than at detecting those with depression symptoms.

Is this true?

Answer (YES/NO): YES